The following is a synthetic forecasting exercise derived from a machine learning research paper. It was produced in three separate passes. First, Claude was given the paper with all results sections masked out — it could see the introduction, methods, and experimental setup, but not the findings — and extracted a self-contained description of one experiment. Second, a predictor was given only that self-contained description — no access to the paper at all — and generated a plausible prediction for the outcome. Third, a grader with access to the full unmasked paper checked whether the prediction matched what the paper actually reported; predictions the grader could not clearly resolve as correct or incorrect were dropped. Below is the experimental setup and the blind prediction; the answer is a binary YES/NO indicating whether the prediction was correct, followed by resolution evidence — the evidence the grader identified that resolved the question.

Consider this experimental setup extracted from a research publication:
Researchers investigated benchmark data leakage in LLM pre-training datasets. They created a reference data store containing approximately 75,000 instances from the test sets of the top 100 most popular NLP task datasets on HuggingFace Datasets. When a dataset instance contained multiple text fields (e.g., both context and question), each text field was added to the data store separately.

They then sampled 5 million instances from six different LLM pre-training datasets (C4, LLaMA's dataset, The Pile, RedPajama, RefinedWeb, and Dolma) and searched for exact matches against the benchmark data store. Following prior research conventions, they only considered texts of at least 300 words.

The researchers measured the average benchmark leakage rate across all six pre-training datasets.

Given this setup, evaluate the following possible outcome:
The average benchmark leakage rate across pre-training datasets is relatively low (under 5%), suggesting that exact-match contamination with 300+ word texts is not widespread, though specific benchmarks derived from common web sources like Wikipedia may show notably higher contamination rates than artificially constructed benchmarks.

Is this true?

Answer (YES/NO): YES